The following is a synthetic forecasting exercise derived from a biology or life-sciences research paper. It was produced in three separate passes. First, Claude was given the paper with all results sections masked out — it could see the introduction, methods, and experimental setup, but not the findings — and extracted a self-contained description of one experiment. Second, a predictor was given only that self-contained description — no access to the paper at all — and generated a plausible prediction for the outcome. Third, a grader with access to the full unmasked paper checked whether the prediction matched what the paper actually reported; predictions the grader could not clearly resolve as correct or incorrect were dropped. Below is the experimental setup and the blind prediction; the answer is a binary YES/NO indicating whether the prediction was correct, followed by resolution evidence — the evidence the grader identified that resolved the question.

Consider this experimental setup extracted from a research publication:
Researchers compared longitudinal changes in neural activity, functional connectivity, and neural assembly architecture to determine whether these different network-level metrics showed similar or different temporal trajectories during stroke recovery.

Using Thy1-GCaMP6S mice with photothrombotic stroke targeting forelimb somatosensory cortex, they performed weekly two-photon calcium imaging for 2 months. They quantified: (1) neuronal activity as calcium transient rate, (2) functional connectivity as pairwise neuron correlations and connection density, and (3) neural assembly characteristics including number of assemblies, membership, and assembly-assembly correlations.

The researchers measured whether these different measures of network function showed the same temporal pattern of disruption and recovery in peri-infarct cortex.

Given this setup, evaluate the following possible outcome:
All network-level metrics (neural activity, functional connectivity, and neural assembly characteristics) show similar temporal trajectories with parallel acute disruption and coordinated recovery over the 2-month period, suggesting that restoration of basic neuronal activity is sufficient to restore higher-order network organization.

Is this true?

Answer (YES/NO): NO